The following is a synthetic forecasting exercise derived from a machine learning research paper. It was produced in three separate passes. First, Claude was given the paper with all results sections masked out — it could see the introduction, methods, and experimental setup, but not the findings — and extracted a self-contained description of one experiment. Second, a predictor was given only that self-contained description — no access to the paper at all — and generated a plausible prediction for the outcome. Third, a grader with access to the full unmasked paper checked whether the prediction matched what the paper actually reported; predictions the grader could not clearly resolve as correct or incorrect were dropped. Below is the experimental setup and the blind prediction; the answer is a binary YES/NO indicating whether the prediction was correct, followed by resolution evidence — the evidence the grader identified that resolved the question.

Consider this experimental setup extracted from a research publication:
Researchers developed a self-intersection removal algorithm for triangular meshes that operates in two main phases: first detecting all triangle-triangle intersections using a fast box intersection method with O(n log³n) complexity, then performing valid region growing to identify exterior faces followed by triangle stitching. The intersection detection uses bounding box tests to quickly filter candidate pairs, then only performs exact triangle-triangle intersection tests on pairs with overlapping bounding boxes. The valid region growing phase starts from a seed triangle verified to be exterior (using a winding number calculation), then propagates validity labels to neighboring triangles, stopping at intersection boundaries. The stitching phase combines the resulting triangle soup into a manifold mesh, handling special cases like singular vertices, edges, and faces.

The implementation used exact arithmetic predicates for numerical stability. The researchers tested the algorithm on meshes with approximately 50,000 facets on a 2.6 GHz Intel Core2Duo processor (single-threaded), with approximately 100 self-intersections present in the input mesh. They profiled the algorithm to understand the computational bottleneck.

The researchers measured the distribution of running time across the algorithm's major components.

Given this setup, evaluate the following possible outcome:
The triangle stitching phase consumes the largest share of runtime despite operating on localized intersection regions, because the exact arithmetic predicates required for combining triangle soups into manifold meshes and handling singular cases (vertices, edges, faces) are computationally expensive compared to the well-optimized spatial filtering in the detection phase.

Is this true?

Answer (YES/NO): NO